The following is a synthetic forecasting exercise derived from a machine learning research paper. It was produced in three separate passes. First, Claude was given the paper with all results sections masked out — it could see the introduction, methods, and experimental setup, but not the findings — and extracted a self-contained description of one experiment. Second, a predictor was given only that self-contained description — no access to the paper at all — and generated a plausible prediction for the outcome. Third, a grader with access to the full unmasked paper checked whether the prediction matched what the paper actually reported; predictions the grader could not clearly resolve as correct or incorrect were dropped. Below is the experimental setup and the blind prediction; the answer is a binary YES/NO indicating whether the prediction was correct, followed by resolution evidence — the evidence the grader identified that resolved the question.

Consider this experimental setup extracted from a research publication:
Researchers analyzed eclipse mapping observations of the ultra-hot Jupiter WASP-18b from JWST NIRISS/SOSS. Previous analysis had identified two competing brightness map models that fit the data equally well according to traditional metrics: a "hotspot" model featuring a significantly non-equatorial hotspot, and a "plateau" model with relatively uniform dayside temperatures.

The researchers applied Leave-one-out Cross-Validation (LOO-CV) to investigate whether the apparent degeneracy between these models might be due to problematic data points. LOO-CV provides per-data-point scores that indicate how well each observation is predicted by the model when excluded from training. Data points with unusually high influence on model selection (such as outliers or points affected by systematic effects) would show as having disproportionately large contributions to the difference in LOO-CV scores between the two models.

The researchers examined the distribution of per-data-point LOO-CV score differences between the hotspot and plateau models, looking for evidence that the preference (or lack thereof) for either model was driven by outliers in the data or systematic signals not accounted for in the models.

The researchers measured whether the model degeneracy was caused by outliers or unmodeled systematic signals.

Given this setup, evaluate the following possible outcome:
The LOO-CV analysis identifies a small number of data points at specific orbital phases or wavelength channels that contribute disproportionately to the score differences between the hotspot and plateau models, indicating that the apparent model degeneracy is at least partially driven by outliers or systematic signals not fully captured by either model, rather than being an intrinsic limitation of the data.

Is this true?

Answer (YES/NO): NO